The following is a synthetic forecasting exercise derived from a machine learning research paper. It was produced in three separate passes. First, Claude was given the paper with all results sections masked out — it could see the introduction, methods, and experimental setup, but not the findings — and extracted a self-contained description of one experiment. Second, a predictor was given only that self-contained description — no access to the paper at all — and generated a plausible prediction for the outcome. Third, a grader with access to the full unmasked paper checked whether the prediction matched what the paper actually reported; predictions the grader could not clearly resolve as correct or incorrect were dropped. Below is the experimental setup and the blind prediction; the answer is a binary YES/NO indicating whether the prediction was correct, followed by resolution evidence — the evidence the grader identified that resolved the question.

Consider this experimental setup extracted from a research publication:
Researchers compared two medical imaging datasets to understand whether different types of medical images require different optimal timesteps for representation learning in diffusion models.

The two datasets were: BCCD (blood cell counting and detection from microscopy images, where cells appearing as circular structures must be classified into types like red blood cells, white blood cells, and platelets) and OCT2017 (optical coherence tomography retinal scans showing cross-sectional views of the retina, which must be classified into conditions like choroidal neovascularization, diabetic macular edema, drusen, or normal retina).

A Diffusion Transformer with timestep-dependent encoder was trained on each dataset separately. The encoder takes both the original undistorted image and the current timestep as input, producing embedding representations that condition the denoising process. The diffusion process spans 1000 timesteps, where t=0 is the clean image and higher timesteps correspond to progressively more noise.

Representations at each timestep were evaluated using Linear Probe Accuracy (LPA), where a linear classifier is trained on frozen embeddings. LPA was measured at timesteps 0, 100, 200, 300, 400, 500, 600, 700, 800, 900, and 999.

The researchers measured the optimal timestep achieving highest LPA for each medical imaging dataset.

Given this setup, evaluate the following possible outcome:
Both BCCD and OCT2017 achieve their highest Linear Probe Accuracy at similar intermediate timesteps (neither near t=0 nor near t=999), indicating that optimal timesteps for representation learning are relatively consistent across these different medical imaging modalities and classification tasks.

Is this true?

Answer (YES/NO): YES